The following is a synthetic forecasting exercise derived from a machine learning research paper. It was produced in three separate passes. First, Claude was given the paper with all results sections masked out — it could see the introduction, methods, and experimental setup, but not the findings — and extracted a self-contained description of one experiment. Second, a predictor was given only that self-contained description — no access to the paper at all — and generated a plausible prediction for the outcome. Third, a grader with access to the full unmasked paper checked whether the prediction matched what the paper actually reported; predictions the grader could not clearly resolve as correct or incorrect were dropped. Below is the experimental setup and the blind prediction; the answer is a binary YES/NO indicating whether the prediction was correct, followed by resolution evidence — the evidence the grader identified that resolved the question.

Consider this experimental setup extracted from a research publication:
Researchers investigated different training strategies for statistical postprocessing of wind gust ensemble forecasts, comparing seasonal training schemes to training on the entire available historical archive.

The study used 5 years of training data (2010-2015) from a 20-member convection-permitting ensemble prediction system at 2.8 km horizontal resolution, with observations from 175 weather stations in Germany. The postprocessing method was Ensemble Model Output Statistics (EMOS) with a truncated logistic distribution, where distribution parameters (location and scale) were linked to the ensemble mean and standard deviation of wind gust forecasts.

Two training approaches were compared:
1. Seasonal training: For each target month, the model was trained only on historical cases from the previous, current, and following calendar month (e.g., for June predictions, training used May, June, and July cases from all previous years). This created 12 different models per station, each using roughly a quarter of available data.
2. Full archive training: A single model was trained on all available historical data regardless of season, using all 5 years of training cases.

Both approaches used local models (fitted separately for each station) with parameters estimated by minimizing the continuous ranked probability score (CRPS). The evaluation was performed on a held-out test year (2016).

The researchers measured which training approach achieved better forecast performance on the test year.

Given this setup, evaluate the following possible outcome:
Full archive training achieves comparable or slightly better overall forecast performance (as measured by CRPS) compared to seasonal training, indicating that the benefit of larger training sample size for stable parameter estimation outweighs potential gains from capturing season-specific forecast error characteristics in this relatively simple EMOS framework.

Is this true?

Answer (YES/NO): NO